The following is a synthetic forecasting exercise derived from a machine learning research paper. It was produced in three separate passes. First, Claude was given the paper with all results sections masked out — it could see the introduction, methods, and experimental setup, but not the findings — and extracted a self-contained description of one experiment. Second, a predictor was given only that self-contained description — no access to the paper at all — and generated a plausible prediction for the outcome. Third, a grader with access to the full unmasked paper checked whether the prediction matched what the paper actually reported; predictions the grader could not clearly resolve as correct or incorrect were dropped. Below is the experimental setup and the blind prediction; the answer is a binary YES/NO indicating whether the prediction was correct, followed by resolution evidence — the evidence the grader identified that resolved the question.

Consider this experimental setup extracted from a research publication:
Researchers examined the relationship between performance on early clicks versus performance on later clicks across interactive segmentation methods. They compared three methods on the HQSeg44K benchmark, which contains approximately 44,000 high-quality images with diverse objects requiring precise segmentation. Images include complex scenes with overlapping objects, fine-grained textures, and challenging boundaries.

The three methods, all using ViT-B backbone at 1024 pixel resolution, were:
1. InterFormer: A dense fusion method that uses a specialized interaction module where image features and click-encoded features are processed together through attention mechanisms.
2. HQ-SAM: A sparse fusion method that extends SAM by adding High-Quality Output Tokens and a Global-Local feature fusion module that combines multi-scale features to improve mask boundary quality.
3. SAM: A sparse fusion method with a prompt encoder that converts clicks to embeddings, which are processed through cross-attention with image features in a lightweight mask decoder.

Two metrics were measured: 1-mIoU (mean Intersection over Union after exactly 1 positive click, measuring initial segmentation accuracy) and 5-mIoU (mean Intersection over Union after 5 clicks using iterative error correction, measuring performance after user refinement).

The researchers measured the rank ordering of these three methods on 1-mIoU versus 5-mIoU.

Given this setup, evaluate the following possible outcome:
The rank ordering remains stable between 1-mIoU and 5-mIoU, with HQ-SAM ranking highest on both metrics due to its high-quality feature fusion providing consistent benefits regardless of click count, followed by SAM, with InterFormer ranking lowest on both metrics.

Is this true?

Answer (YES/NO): NO